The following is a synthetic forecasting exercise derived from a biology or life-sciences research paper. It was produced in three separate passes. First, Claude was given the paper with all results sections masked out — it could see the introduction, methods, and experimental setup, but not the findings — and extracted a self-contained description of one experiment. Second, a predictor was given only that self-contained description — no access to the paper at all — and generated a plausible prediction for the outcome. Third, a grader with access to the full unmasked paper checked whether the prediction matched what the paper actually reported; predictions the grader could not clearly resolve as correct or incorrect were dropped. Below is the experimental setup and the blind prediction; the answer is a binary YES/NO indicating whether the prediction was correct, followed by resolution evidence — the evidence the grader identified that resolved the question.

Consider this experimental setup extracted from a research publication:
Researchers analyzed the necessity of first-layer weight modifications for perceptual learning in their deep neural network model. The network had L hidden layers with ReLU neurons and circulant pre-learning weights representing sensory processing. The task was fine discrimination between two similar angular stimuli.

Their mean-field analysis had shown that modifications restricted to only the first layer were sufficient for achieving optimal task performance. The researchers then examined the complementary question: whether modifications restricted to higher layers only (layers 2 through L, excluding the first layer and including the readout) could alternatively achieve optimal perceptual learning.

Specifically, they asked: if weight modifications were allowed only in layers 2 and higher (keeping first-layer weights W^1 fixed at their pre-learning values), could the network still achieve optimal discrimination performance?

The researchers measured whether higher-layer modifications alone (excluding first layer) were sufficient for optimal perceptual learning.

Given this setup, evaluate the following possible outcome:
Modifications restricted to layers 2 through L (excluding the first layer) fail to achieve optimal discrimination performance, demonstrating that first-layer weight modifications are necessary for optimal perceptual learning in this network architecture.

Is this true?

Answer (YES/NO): YES